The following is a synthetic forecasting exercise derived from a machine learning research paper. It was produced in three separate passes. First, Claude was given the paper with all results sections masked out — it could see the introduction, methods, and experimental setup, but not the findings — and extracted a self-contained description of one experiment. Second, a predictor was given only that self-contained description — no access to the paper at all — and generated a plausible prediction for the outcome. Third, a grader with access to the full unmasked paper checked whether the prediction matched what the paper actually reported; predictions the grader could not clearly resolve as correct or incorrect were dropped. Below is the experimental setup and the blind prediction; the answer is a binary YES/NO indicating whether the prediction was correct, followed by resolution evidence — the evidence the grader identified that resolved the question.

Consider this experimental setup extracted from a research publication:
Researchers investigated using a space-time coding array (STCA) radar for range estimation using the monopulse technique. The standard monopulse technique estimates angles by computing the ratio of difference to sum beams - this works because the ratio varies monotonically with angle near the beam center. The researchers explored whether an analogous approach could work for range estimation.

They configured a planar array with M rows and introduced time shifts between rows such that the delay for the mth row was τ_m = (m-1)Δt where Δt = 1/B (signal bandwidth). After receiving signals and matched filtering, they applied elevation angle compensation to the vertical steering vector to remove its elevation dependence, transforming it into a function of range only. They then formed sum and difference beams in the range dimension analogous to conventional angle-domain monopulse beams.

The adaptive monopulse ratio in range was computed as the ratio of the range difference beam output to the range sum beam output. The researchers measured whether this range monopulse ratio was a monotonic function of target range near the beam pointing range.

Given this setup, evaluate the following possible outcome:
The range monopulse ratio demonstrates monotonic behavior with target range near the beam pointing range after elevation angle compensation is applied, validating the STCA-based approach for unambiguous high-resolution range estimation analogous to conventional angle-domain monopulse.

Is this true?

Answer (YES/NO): YES